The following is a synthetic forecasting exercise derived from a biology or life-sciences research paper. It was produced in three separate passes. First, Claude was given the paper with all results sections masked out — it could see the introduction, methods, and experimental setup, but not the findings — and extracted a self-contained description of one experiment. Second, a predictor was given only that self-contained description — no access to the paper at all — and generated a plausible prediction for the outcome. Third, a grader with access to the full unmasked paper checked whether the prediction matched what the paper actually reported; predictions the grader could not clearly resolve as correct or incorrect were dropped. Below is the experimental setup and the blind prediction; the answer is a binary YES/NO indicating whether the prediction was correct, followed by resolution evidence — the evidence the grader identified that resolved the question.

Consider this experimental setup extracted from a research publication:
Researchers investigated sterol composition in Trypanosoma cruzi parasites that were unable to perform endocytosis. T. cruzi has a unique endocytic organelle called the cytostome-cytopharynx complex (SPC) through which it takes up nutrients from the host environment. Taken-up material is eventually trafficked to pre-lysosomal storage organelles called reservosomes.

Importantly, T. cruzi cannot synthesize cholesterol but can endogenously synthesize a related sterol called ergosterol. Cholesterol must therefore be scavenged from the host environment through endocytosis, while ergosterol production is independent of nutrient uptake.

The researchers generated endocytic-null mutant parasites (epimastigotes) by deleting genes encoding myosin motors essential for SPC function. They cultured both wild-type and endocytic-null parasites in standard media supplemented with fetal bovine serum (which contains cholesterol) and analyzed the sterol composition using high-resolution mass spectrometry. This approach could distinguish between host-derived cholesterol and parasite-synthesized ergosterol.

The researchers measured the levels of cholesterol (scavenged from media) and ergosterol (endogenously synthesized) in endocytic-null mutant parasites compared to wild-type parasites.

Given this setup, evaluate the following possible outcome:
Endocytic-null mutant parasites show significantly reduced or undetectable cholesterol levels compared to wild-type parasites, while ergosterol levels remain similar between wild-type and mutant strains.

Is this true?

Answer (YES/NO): YES